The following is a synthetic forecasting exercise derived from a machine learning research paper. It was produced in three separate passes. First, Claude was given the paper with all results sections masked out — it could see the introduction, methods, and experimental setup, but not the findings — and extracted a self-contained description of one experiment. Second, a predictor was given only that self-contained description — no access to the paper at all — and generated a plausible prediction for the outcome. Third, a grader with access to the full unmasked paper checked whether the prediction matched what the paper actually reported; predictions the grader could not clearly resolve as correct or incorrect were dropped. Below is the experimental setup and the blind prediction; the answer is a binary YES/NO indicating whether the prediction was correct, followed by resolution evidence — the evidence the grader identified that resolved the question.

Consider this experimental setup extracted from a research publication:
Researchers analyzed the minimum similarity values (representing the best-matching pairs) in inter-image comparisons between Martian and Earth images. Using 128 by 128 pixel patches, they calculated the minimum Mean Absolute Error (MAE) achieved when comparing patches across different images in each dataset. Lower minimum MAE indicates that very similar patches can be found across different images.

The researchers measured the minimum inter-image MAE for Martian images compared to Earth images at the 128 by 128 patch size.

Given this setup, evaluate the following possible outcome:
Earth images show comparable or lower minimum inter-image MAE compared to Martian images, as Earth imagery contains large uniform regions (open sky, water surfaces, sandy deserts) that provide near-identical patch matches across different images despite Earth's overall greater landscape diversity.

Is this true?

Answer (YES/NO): NO